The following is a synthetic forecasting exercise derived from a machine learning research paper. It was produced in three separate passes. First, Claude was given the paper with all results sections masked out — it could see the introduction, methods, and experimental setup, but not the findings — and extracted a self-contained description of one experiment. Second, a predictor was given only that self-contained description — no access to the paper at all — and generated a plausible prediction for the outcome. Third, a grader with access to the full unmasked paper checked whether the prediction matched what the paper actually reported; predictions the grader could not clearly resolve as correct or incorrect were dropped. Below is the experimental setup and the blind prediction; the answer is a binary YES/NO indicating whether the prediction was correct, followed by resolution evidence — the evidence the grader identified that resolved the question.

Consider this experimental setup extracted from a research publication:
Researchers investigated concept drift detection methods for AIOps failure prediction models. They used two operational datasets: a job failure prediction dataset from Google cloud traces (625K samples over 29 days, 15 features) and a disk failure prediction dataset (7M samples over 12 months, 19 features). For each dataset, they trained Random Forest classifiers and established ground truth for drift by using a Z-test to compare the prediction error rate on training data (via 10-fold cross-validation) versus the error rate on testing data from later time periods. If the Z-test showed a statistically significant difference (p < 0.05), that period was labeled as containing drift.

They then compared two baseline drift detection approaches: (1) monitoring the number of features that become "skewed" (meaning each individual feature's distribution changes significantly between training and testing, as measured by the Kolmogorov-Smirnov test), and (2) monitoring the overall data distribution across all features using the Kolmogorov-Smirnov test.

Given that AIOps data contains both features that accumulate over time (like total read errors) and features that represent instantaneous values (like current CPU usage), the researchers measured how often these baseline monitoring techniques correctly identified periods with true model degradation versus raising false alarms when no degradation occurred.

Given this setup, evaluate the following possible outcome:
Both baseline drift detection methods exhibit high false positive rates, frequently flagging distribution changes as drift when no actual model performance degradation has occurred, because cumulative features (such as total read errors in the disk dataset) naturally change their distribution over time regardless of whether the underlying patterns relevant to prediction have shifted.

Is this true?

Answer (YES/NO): NO